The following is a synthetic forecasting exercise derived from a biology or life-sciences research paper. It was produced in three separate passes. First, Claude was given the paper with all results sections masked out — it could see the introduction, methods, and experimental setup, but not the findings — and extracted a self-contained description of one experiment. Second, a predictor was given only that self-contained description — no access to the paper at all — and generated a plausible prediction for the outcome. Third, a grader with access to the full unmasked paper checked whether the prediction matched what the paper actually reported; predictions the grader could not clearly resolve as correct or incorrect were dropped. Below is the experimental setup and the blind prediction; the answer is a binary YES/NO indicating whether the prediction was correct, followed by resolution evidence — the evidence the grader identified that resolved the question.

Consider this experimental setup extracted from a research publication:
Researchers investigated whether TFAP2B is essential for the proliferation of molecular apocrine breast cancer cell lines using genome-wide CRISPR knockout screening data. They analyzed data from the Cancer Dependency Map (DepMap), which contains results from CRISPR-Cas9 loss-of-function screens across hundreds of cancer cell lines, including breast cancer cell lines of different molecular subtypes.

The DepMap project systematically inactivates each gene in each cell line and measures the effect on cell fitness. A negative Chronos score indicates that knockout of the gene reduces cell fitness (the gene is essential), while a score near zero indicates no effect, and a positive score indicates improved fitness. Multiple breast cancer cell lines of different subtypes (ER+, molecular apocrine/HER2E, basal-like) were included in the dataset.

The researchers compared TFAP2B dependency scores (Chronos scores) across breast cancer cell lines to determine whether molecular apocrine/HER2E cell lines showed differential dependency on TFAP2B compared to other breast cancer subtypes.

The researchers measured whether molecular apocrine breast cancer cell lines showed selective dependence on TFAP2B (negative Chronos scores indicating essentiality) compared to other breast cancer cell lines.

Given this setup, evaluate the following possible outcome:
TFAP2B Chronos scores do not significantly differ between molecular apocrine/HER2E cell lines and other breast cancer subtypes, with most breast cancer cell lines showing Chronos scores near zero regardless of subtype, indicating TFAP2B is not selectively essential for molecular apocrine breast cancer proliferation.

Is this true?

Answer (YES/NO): NO